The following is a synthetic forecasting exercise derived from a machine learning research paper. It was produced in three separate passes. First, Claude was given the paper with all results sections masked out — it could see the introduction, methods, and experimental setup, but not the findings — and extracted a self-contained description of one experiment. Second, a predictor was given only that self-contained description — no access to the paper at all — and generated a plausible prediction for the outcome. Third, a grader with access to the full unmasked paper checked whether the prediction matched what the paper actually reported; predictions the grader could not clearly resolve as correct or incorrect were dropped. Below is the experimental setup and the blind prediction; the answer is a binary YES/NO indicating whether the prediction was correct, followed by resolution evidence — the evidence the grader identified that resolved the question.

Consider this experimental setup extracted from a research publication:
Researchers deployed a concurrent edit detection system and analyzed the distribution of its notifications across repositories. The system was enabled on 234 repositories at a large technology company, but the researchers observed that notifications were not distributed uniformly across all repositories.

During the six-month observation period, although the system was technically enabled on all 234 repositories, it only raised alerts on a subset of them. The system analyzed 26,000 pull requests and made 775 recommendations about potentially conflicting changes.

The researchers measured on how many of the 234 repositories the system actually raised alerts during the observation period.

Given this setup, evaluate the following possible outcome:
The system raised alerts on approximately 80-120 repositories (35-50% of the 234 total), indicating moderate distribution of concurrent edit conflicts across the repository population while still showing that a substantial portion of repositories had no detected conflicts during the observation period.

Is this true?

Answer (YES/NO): NO